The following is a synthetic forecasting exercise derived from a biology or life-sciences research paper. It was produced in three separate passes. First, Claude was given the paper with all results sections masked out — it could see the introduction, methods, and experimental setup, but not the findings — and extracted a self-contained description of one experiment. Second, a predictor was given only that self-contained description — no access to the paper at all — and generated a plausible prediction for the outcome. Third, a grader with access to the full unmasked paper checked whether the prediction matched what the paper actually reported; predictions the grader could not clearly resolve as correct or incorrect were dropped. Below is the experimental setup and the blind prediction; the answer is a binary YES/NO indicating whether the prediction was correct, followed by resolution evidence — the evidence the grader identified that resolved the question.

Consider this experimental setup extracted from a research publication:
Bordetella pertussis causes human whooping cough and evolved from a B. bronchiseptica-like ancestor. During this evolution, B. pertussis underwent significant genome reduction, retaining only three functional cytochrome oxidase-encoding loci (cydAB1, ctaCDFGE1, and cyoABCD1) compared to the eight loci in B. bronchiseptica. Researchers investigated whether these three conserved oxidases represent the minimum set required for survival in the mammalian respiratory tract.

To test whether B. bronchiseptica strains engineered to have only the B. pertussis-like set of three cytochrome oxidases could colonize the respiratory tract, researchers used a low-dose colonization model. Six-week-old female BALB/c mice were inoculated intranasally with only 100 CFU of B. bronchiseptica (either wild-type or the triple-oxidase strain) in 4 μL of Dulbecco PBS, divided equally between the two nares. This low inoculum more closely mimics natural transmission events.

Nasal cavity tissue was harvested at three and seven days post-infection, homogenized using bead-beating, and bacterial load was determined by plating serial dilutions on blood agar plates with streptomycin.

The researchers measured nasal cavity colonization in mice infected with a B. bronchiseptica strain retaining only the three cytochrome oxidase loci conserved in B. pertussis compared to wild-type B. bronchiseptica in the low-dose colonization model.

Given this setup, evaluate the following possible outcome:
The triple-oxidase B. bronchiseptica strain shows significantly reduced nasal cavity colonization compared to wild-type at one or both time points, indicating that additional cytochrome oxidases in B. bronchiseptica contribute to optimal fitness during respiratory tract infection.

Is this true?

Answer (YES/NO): NO